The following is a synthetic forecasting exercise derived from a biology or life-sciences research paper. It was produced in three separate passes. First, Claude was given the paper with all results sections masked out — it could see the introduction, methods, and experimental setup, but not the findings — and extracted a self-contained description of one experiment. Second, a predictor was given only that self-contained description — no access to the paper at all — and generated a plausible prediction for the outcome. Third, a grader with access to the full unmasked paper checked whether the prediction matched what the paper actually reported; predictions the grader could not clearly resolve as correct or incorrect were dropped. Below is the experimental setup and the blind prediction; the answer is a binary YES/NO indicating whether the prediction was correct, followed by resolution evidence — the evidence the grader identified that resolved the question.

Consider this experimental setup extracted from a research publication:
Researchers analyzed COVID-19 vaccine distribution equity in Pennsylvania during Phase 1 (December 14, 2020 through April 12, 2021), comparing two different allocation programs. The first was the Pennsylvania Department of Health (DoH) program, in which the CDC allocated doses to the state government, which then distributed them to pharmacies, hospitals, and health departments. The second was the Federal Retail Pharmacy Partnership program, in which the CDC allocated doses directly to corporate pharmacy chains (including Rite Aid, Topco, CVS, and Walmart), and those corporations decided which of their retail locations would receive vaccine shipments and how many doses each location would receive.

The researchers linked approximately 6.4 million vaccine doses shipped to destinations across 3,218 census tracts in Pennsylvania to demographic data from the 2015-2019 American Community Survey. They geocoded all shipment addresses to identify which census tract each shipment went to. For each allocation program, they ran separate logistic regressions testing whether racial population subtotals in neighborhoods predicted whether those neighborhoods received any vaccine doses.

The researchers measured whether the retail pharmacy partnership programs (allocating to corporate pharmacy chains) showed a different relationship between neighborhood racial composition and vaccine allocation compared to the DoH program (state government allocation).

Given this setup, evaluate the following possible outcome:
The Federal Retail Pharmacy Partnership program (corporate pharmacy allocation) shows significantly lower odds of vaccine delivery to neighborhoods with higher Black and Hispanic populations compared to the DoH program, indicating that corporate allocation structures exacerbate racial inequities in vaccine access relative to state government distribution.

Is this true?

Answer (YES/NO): NO